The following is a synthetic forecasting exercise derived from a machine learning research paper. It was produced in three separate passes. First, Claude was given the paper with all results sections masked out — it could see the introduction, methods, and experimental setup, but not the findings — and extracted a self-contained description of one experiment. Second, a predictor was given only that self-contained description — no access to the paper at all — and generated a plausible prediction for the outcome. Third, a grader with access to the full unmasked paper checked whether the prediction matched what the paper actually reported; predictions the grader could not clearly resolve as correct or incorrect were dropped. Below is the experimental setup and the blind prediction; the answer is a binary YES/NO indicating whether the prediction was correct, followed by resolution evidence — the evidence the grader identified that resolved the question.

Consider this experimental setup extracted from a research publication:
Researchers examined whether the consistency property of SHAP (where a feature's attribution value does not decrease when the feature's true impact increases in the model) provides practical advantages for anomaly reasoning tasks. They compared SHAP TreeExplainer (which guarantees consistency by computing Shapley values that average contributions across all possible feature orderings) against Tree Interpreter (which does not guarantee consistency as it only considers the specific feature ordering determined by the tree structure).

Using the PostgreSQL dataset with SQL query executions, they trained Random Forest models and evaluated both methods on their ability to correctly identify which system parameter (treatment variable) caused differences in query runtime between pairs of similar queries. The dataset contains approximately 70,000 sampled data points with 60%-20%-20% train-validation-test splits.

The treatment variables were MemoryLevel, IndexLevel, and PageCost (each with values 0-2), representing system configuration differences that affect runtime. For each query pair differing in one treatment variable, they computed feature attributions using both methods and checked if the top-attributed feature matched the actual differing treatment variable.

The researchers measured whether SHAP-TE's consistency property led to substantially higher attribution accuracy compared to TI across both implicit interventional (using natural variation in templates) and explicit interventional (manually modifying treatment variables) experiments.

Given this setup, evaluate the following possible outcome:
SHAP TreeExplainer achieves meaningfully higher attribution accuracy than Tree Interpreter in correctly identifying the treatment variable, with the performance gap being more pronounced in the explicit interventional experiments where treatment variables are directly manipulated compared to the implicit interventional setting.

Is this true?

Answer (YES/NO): NO